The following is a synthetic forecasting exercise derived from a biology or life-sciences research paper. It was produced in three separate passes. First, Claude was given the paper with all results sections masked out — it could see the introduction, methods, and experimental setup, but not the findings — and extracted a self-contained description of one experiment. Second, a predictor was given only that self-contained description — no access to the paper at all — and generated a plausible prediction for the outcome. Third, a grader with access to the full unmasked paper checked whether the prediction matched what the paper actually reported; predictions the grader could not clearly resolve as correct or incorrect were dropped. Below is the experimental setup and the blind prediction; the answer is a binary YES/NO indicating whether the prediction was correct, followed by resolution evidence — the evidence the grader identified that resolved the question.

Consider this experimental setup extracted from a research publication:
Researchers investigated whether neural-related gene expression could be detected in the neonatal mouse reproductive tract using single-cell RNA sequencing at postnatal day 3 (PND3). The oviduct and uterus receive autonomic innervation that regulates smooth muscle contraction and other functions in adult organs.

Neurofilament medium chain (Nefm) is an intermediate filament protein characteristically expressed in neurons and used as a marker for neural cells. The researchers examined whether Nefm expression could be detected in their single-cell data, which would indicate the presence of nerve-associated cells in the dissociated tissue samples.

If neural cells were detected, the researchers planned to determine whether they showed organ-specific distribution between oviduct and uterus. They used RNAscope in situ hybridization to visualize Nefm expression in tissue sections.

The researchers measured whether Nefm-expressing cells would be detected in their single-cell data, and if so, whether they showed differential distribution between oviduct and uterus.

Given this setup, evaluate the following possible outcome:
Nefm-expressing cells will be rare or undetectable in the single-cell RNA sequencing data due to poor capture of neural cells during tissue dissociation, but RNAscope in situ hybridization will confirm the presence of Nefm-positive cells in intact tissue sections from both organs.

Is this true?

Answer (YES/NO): NO